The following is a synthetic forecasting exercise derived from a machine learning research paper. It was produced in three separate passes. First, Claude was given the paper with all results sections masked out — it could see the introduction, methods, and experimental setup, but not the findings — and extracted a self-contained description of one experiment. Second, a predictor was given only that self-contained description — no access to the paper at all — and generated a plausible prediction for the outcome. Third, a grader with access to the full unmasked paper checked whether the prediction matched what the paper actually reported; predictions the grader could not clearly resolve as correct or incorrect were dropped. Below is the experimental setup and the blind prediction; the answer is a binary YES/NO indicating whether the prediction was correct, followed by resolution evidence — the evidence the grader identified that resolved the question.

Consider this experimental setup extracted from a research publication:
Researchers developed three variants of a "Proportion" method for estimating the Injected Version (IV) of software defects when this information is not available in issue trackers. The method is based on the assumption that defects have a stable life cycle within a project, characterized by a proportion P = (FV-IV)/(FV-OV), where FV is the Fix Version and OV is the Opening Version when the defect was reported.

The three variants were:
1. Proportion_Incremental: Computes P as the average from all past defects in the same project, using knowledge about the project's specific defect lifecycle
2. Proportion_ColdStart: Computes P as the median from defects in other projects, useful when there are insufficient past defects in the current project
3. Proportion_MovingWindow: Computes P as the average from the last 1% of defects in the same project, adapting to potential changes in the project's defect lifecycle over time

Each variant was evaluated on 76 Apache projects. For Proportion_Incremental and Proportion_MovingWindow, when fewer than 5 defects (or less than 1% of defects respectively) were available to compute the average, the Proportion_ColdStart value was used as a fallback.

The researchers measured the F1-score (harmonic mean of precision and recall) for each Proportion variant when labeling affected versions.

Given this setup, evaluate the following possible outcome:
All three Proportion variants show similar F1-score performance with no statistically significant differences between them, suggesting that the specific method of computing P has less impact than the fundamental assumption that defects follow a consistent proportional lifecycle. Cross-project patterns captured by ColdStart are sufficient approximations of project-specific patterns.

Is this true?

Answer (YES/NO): YES